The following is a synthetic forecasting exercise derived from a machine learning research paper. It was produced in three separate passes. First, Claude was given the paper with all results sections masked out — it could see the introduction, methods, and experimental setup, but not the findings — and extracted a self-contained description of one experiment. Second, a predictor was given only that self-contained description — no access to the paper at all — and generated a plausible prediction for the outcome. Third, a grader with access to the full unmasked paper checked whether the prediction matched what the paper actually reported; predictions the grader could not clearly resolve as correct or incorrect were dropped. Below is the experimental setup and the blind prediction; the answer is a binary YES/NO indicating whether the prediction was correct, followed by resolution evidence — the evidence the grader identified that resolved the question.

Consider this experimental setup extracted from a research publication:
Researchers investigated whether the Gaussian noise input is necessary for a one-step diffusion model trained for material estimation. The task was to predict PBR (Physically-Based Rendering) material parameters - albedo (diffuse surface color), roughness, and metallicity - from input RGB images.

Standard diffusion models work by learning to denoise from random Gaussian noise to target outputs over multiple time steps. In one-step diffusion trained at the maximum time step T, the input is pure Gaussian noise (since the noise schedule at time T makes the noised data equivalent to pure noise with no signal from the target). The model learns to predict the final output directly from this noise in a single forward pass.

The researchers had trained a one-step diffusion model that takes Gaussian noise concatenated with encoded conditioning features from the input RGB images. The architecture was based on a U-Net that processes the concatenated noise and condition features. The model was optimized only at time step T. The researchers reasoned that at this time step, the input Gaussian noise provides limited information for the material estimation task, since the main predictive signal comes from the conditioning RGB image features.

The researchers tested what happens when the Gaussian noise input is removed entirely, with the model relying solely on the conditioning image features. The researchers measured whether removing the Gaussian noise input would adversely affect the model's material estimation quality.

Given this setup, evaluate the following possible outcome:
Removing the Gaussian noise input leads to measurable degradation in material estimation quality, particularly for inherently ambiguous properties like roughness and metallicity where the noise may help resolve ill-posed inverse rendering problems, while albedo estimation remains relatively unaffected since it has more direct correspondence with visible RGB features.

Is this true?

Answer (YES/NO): NO